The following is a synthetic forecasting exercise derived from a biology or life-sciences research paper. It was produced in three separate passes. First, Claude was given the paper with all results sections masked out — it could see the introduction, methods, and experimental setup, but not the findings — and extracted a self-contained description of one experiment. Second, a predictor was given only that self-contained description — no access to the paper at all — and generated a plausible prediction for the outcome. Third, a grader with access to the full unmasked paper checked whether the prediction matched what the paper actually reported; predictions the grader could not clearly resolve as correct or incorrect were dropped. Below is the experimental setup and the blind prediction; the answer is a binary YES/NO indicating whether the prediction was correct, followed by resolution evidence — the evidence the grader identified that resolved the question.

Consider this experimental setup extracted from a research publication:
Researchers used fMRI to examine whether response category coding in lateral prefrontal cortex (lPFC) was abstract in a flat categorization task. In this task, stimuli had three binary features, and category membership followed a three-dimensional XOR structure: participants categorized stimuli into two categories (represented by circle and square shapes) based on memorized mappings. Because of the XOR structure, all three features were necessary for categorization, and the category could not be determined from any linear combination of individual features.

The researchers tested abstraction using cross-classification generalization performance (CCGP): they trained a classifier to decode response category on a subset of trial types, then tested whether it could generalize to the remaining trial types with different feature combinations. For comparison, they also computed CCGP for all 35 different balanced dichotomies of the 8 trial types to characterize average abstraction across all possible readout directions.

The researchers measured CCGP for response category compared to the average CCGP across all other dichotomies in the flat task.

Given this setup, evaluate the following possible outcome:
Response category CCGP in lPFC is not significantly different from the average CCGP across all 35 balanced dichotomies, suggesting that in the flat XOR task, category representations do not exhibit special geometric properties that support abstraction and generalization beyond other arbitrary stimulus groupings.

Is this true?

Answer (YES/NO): NO